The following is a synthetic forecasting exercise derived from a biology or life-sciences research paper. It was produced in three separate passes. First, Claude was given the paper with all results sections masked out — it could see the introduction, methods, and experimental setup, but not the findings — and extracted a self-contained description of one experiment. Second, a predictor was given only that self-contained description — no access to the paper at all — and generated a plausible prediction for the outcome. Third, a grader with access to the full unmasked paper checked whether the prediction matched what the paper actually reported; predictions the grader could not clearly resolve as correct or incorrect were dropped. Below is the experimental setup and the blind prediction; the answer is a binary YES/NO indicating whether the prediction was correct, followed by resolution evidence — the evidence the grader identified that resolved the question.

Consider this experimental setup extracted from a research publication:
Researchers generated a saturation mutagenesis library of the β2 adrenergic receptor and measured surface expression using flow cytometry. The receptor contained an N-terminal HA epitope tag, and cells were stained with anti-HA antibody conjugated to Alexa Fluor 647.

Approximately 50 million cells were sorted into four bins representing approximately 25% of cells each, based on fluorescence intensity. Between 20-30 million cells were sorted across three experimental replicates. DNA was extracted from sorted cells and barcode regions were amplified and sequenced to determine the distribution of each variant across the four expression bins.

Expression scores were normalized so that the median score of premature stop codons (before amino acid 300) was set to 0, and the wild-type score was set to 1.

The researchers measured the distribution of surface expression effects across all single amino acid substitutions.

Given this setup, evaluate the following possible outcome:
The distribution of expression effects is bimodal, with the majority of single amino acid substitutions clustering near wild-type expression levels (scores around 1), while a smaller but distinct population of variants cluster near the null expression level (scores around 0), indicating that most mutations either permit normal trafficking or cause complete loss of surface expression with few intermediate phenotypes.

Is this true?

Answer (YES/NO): NO